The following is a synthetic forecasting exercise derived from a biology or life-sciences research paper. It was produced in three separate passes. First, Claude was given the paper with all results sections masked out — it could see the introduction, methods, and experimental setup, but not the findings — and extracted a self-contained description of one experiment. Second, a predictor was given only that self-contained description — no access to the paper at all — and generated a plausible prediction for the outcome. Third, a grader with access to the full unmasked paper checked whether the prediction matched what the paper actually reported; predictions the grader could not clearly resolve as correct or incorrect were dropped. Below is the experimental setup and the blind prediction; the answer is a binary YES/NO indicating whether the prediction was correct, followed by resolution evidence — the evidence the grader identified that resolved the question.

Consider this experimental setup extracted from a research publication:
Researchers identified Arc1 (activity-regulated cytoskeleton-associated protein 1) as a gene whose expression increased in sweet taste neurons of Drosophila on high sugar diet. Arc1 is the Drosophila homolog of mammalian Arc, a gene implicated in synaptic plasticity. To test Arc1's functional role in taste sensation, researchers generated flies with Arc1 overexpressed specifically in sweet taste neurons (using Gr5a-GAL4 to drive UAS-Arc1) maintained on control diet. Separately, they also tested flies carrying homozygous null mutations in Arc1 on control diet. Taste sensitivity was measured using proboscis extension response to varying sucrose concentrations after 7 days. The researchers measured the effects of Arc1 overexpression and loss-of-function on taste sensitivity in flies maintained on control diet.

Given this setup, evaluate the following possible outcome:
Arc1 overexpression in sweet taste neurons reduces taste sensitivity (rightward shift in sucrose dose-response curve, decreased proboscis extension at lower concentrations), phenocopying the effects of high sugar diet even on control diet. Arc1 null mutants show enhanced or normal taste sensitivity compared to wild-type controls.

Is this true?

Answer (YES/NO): NO